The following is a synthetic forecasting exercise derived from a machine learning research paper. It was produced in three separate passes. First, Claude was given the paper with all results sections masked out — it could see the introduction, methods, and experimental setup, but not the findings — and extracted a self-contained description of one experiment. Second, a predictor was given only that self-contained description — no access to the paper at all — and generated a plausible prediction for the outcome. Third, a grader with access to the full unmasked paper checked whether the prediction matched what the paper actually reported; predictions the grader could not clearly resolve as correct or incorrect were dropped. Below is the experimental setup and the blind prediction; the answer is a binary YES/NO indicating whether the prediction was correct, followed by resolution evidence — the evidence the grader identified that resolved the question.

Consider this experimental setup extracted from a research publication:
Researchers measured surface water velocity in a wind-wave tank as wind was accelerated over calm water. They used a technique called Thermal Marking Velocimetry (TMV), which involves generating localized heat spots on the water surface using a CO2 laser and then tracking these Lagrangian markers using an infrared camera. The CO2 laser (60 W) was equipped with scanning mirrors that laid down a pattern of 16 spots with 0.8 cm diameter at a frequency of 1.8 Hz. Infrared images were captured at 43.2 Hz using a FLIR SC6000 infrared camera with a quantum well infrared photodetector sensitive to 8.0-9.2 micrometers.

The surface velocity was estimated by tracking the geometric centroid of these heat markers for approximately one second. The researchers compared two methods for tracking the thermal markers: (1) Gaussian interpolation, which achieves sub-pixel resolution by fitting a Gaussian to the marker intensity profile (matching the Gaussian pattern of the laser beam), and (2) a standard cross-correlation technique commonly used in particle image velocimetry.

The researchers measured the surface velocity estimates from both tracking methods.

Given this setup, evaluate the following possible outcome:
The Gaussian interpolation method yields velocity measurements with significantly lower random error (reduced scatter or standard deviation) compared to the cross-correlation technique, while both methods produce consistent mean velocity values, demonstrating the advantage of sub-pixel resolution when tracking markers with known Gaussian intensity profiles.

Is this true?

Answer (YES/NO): NO